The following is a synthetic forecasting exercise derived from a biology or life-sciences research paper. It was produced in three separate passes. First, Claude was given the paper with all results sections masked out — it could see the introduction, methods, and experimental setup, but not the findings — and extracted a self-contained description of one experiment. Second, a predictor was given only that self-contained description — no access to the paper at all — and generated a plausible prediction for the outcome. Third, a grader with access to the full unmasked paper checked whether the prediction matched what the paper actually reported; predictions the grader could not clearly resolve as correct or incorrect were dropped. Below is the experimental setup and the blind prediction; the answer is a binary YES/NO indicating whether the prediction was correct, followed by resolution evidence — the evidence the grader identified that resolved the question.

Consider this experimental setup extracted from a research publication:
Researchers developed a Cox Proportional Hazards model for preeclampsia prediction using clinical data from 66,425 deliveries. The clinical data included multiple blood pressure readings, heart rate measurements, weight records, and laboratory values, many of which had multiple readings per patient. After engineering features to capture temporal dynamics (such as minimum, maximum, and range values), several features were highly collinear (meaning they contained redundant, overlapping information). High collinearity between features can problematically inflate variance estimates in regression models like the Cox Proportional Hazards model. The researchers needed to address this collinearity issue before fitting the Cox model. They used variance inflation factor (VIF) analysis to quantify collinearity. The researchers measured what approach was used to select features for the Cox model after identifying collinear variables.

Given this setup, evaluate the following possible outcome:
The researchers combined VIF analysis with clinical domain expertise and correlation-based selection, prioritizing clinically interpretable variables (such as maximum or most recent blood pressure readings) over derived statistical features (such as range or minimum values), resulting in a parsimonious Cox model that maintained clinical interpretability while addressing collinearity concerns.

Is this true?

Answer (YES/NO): NO